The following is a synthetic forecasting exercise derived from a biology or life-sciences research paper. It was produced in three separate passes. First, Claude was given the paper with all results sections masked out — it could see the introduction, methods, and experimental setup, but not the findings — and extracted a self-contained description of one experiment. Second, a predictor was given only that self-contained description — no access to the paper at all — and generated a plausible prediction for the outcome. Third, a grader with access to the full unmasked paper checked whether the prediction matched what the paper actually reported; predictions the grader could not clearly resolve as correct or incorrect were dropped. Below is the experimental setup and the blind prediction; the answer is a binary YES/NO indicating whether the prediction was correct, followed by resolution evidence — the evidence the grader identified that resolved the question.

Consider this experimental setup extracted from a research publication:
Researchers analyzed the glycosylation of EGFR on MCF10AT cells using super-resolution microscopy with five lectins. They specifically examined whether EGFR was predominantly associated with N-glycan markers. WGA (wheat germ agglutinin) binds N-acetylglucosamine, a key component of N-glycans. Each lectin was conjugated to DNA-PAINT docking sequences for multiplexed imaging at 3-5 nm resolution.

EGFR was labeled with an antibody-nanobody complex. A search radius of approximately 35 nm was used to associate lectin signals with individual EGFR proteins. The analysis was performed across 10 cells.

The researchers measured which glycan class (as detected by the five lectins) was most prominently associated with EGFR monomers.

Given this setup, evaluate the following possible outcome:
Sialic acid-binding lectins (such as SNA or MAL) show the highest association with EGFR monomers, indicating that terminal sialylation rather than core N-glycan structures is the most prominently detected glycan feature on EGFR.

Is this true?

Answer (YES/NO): NO